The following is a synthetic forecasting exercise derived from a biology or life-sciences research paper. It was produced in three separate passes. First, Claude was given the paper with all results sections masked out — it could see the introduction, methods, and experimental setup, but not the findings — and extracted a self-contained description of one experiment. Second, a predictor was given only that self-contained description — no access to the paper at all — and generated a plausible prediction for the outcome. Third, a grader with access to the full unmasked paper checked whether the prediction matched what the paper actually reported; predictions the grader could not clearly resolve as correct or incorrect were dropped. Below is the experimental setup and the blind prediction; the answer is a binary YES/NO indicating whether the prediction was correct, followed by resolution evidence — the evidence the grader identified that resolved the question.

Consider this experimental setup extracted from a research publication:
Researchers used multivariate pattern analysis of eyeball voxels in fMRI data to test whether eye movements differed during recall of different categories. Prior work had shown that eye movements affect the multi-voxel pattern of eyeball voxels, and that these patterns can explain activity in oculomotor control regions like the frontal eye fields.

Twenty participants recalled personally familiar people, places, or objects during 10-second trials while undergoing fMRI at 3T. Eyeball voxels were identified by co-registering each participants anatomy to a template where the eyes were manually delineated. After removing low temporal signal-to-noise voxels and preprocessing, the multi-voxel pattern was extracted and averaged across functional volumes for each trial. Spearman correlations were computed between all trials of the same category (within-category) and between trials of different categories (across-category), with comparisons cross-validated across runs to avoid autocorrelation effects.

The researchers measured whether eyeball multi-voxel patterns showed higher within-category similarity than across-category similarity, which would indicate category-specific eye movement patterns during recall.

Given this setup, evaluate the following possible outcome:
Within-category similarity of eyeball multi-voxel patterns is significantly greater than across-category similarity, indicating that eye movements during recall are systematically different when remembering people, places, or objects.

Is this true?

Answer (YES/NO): NO